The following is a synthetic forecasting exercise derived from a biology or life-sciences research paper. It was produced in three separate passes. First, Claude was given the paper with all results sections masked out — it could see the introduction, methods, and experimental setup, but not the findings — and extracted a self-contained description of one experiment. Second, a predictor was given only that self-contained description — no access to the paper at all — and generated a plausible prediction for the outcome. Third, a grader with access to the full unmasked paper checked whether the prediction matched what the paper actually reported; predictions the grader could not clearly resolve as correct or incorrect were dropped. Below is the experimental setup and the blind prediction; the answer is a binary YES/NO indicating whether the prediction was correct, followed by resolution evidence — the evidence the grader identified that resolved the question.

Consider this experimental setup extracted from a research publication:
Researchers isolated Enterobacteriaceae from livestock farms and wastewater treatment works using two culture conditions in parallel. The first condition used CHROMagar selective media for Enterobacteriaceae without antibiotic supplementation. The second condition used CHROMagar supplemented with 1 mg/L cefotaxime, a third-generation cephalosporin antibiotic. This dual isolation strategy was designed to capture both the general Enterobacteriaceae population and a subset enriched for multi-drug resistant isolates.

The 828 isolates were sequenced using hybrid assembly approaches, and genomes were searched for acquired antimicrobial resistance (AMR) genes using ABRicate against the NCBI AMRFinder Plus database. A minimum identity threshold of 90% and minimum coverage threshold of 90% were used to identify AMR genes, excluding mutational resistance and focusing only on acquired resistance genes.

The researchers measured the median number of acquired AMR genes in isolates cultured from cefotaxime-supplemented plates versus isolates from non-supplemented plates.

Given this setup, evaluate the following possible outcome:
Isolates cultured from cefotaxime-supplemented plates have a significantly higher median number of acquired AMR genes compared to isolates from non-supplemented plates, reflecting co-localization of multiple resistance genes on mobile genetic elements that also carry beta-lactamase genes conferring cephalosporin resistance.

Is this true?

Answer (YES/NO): YES